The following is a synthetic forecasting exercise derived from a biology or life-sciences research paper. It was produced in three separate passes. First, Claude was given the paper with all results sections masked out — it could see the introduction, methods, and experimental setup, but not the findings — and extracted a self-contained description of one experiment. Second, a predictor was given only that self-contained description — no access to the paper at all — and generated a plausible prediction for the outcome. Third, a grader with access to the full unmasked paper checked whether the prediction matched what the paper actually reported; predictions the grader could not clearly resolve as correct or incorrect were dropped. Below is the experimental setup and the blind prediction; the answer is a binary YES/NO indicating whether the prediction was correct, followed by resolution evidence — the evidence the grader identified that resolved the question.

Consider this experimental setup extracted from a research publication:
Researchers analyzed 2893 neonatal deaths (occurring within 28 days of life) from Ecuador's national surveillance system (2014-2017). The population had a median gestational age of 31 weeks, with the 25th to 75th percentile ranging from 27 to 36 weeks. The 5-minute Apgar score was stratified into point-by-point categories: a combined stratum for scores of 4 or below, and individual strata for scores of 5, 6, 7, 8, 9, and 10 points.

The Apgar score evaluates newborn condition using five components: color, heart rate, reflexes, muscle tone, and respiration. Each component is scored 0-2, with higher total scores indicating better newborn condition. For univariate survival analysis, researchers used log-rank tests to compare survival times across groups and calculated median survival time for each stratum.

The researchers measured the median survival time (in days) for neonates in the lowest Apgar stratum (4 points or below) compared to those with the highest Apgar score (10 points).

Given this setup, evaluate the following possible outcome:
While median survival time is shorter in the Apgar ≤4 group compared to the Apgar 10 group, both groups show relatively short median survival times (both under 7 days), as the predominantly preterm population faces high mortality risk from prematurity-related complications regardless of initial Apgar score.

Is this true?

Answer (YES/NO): YES